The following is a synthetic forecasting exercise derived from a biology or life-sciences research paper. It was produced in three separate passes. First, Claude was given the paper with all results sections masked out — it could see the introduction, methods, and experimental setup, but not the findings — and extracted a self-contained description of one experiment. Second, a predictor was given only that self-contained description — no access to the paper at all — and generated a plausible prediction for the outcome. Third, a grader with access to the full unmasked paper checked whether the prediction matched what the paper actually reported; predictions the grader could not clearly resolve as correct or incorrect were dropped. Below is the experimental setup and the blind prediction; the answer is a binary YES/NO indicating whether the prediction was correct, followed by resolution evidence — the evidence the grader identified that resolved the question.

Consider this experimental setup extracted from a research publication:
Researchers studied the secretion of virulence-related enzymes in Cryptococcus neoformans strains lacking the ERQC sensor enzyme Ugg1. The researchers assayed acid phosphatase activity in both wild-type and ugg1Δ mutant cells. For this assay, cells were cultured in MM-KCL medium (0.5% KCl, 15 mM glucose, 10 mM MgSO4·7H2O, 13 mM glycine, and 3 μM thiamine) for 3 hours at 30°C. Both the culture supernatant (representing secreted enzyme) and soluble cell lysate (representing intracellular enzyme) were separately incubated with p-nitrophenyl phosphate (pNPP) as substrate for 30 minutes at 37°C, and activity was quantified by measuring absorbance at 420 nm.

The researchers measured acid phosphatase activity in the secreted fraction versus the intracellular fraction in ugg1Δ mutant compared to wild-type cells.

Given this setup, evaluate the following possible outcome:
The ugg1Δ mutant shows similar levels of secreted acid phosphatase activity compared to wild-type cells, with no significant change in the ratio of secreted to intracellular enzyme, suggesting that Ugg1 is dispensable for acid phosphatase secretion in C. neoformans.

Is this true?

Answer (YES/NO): NO